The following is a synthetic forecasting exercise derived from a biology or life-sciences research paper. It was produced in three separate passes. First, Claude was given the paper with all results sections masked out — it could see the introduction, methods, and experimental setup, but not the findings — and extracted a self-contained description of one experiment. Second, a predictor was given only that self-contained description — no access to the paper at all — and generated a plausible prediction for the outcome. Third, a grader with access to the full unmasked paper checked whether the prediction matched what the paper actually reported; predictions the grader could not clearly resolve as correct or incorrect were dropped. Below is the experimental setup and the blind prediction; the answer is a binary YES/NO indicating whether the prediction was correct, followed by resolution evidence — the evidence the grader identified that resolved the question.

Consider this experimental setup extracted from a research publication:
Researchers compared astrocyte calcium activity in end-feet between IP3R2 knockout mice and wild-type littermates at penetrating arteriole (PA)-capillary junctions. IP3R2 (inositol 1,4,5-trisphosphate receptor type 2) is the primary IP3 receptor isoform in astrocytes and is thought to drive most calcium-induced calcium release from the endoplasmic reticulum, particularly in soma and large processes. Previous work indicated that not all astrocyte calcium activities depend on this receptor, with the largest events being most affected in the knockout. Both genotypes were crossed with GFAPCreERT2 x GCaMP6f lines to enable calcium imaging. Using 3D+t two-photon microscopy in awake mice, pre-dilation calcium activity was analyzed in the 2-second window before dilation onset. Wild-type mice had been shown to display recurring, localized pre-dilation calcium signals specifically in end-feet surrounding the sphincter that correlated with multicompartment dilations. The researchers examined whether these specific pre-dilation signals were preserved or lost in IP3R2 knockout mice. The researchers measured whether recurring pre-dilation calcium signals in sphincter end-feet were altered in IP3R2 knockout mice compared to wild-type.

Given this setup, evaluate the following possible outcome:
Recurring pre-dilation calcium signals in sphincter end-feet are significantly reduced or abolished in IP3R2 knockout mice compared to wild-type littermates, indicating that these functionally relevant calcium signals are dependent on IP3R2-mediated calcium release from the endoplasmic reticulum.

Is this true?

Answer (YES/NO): YES